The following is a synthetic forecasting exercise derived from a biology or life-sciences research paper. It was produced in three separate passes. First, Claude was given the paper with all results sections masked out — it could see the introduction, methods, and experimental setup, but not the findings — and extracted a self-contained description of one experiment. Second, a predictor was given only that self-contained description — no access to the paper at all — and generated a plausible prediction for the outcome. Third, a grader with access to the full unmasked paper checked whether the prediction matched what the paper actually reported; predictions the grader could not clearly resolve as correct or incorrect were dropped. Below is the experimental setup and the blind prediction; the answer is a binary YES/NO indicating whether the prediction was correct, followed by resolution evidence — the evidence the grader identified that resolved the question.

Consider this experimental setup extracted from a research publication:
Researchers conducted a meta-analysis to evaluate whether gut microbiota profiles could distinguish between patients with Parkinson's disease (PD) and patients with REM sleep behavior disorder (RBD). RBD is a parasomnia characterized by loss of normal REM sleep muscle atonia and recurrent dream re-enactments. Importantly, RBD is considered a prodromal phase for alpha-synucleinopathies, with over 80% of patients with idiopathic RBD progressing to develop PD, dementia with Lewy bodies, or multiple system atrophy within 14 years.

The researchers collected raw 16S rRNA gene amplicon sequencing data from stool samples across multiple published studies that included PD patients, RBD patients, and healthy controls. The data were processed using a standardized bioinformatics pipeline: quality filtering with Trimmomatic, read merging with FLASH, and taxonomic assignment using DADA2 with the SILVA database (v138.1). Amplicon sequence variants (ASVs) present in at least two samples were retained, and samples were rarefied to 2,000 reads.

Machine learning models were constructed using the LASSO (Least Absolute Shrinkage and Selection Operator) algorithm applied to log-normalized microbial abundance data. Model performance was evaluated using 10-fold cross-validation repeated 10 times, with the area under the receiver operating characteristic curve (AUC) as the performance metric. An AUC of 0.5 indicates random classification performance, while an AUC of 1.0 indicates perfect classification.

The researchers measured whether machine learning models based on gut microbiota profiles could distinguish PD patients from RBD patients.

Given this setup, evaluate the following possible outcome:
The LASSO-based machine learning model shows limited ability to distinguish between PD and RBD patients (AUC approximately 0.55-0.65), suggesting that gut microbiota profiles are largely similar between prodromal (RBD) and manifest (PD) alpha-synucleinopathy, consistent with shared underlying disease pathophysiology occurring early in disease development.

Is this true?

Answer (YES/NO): NO